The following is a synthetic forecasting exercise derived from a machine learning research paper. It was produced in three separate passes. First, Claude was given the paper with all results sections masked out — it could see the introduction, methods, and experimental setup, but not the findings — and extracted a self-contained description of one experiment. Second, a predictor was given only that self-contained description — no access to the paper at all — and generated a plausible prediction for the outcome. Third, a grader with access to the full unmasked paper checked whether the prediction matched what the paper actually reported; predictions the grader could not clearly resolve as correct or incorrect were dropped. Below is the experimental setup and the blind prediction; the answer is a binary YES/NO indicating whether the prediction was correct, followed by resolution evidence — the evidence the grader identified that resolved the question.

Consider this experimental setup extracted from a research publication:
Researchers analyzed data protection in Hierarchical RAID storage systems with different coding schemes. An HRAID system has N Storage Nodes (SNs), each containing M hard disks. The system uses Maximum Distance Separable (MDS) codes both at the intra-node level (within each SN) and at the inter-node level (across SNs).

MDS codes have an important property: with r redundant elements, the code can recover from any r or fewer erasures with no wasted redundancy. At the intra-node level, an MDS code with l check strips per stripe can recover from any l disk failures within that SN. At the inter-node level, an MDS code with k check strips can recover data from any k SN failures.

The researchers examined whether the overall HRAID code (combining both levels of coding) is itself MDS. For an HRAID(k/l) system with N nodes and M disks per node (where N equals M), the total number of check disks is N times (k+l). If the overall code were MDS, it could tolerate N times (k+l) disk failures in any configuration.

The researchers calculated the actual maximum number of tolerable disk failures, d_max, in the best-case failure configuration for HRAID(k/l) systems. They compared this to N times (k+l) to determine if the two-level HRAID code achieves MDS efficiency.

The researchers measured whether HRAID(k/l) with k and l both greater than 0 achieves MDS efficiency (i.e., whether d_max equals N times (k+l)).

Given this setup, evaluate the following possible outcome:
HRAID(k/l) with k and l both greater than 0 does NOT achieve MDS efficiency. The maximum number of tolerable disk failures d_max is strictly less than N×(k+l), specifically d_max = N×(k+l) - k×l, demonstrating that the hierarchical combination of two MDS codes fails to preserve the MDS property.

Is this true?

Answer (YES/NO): YES